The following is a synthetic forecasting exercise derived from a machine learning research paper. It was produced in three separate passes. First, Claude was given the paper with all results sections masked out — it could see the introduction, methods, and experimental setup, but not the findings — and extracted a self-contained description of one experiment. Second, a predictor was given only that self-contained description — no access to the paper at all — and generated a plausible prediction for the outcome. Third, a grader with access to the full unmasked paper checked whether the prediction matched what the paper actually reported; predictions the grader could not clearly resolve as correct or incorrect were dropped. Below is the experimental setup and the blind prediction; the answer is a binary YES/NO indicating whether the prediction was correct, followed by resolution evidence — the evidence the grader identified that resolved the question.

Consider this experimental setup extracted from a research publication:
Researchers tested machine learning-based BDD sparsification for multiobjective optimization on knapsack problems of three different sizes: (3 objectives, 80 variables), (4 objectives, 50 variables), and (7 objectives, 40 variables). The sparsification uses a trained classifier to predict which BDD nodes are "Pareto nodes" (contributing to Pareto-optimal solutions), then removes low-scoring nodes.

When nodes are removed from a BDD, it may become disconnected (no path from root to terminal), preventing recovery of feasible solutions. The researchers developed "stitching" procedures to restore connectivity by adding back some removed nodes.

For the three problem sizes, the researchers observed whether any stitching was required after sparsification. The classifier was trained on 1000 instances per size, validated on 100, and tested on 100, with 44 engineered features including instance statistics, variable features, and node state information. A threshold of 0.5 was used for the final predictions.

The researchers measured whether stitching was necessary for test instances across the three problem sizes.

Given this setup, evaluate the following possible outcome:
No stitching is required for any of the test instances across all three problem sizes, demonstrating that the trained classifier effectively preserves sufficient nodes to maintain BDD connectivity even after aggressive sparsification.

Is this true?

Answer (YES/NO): NO